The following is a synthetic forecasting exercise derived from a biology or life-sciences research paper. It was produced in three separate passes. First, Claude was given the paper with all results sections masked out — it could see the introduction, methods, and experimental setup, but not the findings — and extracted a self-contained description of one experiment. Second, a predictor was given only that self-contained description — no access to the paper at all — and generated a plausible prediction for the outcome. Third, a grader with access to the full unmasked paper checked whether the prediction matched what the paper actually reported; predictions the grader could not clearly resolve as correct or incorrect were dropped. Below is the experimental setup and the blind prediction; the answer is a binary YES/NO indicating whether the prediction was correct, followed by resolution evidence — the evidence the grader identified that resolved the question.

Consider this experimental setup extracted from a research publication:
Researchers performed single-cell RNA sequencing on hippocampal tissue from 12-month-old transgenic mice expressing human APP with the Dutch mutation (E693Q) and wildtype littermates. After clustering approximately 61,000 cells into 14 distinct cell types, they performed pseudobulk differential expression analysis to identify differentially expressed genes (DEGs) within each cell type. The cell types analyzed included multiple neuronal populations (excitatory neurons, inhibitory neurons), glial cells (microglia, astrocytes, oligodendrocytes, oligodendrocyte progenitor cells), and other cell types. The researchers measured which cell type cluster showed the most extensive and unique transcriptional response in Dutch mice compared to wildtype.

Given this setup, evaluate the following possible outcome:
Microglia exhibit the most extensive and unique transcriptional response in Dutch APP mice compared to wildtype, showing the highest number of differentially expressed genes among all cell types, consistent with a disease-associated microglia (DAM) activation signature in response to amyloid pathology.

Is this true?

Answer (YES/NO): NO